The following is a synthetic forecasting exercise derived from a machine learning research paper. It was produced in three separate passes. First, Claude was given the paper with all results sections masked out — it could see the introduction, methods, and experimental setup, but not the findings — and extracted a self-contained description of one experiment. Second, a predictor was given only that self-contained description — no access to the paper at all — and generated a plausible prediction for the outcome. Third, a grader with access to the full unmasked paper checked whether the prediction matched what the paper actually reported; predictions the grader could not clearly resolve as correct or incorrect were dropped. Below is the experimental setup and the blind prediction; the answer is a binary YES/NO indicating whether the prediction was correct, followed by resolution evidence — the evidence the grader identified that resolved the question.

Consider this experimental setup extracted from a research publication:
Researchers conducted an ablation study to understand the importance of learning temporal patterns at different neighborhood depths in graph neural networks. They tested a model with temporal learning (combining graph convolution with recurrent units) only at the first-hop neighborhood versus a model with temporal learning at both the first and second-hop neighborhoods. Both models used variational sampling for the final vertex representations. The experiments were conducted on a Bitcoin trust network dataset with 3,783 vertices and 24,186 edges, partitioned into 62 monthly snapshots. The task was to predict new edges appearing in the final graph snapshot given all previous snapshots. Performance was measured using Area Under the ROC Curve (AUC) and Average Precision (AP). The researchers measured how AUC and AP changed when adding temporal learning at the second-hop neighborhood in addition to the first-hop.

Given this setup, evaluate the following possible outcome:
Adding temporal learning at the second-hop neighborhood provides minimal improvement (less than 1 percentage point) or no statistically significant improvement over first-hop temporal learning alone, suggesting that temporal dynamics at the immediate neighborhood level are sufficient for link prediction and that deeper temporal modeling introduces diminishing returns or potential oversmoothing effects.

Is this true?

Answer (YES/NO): NO